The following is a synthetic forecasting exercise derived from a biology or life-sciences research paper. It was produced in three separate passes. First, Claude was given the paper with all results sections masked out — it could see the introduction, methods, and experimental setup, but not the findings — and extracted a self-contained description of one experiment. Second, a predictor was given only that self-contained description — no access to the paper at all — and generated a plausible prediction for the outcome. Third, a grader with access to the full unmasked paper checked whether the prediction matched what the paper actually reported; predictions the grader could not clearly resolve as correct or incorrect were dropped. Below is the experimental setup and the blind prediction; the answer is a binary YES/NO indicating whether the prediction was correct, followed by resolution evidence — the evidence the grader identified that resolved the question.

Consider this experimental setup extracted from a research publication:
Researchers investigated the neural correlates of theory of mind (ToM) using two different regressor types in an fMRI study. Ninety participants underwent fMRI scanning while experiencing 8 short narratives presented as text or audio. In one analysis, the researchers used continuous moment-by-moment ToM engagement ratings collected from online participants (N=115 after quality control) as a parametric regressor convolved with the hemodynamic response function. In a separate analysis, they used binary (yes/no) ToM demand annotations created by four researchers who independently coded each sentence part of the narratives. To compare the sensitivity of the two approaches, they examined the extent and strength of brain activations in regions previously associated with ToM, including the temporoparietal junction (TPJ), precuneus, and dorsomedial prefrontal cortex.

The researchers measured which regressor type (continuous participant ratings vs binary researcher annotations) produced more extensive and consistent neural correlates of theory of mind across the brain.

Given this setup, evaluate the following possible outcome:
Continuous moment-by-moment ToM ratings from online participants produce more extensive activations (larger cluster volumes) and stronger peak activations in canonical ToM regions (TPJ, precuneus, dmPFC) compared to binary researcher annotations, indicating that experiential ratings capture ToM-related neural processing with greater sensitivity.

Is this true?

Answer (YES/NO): YES